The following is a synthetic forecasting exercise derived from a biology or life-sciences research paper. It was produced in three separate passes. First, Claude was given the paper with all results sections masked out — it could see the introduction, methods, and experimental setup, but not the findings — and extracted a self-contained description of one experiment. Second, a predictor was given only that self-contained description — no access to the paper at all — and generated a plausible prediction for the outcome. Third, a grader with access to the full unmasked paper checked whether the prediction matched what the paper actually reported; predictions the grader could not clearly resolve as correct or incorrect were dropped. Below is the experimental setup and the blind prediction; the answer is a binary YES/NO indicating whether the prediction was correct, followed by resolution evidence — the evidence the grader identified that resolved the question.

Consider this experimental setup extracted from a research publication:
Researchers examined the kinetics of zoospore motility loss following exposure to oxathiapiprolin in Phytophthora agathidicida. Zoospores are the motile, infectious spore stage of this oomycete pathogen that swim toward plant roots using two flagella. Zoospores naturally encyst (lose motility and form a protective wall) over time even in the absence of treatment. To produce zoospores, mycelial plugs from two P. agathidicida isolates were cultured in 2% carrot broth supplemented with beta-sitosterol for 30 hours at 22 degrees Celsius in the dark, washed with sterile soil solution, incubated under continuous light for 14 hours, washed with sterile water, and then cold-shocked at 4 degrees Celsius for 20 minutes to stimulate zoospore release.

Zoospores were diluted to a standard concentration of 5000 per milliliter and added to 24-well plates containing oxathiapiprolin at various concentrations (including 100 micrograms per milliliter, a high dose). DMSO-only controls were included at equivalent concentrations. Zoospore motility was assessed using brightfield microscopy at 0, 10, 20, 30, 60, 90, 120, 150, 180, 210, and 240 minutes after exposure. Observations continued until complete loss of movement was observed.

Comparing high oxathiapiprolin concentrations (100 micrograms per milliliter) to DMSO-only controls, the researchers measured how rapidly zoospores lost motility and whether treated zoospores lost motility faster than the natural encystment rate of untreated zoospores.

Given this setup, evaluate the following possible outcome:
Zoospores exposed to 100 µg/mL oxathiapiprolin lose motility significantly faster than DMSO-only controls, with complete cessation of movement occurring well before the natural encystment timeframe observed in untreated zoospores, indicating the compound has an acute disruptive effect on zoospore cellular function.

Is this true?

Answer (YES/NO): NO